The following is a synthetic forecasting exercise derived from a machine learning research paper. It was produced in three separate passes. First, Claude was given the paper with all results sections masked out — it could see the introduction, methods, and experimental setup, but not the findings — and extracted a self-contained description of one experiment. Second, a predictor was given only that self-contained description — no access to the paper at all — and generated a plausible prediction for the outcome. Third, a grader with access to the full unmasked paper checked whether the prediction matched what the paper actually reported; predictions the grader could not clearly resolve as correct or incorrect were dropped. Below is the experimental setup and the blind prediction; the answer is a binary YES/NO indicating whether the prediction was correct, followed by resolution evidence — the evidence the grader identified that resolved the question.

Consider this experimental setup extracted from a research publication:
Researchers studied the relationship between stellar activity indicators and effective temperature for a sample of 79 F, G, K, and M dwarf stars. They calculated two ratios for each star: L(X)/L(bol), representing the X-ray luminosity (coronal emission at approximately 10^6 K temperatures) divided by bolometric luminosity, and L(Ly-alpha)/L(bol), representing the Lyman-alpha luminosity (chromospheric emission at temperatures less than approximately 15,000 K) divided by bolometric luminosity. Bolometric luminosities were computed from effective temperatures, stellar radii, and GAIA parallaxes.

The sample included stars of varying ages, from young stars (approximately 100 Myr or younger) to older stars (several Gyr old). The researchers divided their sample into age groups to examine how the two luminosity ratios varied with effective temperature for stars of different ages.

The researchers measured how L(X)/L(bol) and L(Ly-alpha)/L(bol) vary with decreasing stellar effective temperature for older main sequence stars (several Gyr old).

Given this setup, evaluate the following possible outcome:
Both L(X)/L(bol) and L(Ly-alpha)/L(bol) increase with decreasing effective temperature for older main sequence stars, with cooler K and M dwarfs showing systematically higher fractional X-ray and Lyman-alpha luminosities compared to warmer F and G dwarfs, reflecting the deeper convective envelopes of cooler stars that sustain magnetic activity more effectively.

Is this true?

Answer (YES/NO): NO